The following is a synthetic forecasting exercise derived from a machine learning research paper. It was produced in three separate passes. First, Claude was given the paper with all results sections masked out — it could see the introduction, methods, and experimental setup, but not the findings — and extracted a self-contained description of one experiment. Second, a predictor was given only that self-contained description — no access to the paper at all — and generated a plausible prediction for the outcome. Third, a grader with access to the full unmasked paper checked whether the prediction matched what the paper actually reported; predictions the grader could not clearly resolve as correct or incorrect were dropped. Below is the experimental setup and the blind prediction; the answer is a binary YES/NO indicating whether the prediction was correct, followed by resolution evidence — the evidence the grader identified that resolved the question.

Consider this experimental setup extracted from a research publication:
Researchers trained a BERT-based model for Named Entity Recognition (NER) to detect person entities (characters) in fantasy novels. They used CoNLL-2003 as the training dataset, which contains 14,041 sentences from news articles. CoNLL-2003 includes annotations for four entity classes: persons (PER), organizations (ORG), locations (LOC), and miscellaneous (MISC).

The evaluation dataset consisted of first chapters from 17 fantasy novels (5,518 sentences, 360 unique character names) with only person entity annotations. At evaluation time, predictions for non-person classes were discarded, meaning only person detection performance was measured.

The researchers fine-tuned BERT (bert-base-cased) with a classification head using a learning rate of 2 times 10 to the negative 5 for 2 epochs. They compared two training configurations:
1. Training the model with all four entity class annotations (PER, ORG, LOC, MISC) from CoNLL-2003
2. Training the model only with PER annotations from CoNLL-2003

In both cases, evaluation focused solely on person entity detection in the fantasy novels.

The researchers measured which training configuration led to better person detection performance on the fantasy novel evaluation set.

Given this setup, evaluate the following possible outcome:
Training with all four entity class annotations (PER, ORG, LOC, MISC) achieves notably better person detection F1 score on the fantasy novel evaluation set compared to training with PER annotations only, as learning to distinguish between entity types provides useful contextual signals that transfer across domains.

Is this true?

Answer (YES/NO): YES